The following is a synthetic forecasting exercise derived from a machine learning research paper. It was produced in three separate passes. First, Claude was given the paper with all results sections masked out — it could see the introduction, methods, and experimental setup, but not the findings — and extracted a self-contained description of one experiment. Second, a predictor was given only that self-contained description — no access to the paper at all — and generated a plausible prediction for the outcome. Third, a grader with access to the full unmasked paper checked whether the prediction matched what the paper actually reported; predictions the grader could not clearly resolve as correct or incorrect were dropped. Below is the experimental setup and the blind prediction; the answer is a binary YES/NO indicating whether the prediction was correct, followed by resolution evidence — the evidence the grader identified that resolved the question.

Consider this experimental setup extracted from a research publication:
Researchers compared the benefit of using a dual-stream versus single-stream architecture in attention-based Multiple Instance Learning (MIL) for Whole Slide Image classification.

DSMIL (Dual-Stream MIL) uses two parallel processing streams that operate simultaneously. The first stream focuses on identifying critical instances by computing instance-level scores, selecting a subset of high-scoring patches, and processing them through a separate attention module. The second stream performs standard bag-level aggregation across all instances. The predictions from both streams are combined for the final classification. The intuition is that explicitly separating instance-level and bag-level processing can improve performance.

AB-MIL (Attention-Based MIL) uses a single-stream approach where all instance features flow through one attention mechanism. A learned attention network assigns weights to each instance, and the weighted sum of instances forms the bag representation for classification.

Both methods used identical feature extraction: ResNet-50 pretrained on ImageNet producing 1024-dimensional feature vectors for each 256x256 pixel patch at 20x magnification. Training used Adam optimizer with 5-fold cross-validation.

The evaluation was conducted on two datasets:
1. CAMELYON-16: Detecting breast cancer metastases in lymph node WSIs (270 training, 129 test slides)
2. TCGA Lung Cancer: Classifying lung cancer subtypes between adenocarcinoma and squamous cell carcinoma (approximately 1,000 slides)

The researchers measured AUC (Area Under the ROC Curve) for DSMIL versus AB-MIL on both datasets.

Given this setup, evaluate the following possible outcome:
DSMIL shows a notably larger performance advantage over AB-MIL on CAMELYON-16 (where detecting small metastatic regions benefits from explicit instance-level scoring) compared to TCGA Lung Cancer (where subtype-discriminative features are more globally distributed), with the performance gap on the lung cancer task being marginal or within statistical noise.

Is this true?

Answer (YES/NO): NO